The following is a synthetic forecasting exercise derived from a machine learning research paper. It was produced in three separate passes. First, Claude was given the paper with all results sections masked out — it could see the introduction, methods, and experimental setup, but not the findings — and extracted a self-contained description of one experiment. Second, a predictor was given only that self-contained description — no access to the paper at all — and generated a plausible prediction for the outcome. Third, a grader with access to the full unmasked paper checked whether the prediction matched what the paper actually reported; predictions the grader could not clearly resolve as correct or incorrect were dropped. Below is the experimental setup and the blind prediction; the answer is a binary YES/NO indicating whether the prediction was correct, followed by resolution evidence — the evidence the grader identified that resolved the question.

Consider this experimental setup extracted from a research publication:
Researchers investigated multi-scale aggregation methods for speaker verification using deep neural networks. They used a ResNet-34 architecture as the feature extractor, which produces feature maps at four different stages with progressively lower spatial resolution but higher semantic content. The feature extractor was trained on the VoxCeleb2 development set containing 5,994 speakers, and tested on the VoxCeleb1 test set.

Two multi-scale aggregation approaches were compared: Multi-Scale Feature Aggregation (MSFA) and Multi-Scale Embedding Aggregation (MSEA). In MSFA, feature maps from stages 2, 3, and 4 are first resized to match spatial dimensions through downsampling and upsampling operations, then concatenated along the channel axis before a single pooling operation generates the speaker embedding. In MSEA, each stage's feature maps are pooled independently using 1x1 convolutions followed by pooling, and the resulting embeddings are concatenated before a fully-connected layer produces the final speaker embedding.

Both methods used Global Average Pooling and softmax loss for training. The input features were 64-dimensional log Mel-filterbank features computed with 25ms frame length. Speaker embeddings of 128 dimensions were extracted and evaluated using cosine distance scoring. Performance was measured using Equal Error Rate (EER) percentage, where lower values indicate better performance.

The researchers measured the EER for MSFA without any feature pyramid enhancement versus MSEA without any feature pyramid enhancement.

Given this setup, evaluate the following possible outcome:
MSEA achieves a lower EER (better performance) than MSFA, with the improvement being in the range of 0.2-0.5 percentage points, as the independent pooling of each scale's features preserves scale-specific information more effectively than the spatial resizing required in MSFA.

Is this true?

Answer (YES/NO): NO